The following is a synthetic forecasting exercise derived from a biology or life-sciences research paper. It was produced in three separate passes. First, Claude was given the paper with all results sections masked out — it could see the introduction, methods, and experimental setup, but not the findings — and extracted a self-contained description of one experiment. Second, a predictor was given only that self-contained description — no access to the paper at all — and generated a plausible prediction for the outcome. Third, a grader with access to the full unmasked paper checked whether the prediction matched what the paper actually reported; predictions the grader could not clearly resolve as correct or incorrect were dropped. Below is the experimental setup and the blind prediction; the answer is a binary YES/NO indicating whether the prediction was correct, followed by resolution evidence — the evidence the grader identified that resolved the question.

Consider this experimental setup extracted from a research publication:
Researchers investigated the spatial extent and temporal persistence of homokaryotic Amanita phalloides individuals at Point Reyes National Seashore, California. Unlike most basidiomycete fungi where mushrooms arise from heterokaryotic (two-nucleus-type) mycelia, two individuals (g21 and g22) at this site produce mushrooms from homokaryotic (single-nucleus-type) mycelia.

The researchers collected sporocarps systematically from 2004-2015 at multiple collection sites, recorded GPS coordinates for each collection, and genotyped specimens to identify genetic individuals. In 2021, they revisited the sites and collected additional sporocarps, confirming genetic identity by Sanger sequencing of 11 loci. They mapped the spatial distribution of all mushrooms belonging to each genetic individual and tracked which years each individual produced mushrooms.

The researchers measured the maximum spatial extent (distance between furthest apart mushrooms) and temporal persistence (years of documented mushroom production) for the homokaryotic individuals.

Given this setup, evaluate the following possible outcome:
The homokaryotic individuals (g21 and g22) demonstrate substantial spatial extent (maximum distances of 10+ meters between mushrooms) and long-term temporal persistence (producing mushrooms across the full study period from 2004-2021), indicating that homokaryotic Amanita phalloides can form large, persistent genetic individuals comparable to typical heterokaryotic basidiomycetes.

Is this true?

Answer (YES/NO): NO